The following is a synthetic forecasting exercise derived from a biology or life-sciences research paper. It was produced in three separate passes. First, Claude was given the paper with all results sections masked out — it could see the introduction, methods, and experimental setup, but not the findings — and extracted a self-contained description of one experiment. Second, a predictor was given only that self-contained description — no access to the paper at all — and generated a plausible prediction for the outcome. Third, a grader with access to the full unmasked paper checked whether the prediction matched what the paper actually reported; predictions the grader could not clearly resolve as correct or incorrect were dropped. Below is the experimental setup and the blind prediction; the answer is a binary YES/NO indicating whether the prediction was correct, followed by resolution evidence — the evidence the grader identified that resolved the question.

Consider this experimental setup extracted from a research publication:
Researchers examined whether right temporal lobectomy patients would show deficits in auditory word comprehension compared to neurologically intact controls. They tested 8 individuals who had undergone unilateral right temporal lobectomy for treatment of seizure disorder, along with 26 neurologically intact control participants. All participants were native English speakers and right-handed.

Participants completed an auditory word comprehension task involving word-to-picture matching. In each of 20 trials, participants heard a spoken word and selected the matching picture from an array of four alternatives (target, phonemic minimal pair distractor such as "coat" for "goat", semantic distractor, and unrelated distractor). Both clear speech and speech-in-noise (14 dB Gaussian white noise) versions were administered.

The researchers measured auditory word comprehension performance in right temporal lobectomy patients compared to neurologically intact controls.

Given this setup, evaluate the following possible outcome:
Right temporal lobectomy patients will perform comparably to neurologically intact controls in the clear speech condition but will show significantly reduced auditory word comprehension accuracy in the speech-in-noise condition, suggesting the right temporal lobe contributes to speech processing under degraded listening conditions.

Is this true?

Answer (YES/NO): NO